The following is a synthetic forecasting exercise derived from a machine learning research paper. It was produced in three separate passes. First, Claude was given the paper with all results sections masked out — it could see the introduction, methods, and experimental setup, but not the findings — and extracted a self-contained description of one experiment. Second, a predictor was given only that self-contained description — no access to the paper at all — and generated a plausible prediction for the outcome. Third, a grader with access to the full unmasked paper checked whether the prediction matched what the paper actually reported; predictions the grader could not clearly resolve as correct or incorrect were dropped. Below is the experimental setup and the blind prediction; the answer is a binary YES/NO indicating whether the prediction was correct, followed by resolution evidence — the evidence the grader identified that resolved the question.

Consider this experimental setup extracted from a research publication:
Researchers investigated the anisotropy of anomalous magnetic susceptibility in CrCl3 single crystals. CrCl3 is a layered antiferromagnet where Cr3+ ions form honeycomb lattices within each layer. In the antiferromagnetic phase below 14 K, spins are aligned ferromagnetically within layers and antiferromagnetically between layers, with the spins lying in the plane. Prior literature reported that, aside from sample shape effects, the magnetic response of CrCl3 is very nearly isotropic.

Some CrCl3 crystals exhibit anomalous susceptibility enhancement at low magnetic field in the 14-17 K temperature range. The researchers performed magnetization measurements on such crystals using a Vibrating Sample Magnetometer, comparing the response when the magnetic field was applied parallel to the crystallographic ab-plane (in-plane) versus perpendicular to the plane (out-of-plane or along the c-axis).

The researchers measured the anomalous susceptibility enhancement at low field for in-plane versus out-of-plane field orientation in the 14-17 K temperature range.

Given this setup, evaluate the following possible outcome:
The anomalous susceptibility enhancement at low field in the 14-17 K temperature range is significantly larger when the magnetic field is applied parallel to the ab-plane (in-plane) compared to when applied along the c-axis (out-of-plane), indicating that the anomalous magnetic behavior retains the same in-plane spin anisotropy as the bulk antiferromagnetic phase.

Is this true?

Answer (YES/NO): YES